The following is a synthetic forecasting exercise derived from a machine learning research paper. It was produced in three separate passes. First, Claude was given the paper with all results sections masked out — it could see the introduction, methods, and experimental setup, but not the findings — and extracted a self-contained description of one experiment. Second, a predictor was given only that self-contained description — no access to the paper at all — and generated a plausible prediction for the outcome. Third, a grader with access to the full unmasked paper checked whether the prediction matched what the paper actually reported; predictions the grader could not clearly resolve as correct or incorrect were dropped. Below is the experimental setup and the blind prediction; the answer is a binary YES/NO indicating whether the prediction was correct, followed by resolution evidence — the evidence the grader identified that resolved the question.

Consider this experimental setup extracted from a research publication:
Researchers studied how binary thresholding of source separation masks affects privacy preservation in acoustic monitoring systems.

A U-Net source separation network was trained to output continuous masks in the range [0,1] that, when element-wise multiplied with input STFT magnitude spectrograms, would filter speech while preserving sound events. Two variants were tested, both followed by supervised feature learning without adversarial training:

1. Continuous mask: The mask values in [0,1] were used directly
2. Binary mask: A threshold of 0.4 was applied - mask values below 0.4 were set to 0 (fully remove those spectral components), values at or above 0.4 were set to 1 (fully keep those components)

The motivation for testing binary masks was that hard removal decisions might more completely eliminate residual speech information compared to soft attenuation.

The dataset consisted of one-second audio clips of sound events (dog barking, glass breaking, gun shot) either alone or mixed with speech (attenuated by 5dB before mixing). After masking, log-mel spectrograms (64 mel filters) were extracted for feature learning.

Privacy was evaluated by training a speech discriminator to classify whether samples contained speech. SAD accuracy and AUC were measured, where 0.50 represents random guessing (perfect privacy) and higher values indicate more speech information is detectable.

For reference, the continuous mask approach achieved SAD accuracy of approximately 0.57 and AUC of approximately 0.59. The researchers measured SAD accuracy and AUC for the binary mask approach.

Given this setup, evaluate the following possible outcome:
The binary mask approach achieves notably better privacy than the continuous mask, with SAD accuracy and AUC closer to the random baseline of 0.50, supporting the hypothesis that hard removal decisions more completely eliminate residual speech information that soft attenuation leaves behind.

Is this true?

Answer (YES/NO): NO